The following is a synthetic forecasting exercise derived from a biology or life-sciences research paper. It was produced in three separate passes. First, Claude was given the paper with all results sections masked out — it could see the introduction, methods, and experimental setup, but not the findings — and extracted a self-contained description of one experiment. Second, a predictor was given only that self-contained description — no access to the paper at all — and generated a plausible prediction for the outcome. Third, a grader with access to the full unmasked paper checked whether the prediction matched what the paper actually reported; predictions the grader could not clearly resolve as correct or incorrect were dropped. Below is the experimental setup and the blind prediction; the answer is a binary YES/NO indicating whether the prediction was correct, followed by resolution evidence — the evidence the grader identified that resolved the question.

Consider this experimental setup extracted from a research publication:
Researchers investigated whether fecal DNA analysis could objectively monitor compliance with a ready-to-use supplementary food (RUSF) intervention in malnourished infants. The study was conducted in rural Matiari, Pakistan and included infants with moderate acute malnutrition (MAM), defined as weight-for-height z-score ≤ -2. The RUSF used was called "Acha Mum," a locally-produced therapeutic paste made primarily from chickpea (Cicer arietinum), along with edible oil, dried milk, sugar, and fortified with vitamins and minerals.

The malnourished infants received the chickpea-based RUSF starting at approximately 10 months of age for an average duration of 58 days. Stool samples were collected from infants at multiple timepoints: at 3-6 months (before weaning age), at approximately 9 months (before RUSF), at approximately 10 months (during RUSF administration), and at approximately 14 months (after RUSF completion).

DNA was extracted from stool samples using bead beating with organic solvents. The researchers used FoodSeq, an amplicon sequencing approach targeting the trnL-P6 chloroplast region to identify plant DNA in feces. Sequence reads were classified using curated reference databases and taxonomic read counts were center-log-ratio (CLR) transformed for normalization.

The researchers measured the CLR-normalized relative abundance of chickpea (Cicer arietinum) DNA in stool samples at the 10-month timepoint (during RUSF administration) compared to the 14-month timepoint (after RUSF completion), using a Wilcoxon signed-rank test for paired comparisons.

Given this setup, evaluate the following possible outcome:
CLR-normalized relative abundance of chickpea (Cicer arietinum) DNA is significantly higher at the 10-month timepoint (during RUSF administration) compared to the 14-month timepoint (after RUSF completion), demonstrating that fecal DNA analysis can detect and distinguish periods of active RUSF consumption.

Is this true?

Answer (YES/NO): YES